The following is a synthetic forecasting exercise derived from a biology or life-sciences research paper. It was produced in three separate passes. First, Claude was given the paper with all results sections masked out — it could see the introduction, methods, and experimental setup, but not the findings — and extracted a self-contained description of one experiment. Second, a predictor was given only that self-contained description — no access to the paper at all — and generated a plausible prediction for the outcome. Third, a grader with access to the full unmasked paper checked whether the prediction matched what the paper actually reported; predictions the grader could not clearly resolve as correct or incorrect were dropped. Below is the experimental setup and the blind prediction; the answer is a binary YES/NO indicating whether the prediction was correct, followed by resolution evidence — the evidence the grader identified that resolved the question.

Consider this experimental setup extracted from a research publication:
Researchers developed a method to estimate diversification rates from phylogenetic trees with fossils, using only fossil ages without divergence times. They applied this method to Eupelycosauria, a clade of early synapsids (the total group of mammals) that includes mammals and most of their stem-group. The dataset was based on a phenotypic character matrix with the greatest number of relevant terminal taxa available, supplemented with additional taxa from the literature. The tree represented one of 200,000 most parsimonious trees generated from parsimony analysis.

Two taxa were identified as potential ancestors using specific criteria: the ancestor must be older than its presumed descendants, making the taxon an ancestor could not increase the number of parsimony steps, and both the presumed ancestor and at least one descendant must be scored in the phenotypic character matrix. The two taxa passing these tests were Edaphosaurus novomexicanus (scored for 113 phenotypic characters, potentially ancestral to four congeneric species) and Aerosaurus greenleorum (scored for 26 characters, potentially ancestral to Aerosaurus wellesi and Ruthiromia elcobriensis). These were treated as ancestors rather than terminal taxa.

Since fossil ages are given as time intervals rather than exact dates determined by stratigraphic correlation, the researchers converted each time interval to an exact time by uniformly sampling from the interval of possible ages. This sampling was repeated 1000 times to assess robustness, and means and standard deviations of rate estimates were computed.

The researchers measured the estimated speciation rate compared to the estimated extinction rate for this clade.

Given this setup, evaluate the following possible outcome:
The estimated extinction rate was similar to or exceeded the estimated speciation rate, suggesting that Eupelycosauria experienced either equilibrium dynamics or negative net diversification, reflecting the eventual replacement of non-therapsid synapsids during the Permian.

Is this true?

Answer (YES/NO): NO